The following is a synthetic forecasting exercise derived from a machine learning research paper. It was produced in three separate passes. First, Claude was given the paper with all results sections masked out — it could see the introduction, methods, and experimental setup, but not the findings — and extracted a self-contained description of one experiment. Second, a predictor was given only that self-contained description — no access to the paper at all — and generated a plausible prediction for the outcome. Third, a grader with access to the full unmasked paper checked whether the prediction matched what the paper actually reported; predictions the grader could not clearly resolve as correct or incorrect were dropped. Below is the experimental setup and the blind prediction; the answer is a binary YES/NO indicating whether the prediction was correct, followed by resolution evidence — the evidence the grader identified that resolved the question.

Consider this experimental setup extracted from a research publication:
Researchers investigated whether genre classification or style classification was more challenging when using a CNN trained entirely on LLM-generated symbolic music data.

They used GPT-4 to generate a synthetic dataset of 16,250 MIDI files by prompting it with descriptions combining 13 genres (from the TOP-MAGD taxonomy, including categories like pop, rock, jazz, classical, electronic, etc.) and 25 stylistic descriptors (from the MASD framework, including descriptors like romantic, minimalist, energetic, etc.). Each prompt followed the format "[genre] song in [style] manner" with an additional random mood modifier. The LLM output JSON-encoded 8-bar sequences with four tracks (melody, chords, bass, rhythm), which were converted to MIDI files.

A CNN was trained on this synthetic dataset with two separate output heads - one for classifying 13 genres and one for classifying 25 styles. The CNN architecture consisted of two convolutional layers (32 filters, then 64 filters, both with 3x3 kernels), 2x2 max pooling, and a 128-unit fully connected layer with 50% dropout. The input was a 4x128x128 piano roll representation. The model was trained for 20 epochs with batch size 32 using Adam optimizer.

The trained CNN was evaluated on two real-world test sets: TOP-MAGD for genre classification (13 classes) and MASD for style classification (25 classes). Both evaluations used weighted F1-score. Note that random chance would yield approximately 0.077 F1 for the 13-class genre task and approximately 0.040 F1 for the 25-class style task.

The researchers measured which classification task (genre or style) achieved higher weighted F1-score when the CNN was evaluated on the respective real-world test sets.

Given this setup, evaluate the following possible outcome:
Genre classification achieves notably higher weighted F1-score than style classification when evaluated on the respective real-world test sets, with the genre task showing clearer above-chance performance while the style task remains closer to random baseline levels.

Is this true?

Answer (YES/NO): NO